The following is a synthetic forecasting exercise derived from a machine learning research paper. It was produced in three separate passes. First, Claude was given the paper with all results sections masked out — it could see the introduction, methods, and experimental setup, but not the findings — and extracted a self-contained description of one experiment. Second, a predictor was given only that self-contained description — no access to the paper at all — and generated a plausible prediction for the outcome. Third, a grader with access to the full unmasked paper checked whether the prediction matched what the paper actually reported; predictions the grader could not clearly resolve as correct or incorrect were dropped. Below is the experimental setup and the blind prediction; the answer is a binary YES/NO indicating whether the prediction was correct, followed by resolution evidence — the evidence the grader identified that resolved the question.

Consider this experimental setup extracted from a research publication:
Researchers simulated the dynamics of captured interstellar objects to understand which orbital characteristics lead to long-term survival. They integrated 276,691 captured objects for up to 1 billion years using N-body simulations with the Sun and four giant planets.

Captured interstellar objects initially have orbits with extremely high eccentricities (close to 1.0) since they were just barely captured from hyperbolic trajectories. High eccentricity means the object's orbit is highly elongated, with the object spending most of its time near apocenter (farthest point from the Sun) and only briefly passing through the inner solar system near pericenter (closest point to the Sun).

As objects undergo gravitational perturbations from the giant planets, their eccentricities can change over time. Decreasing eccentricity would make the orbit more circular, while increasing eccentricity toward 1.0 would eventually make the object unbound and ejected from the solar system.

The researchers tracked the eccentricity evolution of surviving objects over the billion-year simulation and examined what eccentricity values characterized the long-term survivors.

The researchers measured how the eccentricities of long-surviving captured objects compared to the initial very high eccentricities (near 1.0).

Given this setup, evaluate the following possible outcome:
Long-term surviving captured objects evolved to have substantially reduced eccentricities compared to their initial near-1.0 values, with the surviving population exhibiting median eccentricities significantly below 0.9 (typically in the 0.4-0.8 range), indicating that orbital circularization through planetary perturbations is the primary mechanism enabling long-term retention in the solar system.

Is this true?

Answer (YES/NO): NO